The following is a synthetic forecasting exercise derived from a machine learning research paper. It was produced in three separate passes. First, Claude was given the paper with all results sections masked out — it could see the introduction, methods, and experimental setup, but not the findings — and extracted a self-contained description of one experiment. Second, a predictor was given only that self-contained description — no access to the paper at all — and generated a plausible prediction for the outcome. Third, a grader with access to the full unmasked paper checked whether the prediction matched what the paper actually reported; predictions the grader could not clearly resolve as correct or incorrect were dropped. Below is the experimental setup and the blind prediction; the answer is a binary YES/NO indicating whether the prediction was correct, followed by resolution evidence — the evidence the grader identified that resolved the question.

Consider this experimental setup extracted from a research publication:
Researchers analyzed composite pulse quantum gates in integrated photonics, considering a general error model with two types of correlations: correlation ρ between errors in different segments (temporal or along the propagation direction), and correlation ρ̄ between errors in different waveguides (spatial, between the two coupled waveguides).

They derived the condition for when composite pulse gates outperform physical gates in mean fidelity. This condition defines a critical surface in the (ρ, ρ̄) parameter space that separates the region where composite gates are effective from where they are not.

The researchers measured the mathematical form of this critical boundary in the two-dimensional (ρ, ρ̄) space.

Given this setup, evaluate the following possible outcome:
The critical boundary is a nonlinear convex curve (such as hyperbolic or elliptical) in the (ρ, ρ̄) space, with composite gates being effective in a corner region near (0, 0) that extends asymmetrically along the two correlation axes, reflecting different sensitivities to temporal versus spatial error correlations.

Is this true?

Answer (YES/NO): NO